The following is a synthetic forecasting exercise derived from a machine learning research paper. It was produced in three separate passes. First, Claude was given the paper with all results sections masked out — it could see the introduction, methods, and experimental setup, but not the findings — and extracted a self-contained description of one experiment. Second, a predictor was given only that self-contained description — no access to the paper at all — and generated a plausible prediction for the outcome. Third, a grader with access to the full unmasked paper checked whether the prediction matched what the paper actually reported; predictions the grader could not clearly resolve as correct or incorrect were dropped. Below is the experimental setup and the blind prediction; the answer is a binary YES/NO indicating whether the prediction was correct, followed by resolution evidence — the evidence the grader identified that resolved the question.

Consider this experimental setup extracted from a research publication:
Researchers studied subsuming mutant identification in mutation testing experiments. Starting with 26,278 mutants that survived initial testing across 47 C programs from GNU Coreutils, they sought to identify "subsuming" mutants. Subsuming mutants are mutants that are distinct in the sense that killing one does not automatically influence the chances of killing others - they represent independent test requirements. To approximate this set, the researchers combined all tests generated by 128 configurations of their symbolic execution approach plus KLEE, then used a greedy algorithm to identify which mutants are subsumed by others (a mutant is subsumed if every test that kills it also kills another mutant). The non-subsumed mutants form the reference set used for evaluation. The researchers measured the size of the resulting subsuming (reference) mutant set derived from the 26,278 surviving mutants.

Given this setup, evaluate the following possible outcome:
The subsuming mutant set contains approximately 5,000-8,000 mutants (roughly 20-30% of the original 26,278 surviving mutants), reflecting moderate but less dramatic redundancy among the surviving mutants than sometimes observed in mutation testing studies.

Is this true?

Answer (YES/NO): NO